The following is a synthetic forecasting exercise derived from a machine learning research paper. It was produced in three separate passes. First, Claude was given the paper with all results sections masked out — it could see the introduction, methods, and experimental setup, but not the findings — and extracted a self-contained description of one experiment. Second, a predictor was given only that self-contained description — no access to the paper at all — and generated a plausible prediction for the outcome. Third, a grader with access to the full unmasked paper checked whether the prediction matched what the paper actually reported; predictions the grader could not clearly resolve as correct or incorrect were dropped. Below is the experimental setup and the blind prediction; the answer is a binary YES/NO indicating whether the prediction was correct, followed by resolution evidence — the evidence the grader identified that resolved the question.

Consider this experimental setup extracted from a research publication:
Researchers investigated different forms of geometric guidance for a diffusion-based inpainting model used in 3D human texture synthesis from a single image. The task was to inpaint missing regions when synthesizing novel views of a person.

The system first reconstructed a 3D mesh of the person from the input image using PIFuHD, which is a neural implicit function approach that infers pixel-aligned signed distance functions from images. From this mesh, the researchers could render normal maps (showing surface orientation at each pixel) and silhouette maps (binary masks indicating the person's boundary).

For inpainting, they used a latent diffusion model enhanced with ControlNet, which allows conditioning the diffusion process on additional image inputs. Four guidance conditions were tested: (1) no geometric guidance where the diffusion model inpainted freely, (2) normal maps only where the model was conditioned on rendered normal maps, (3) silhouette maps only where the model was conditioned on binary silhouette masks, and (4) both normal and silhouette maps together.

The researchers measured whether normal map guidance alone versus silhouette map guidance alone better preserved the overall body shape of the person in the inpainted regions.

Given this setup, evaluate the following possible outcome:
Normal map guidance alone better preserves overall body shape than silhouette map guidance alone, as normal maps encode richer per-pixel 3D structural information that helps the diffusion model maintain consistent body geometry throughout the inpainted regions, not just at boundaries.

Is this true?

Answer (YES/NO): NO